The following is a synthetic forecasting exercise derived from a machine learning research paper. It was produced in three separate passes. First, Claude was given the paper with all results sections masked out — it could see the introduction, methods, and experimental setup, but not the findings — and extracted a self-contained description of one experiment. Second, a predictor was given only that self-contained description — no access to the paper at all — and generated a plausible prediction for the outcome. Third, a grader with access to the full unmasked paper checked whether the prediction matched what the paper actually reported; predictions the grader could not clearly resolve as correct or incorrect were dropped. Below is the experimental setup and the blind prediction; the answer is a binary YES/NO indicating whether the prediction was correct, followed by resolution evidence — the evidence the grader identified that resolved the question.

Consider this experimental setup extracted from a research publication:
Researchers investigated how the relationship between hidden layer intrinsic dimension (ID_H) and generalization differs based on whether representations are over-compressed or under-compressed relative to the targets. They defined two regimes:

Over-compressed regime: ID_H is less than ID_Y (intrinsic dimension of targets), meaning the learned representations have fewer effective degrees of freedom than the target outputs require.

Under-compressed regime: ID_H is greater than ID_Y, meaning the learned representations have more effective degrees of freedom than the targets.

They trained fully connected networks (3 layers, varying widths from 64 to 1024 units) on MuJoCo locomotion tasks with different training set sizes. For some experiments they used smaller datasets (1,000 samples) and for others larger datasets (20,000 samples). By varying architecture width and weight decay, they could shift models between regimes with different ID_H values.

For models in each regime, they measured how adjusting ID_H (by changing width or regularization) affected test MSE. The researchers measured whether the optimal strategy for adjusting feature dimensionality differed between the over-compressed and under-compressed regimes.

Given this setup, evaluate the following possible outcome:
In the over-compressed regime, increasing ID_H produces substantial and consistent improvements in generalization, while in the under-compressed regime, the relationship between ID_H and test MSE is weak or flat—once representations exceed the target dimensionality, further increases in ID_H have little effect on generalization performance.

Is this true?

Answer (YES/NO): NO